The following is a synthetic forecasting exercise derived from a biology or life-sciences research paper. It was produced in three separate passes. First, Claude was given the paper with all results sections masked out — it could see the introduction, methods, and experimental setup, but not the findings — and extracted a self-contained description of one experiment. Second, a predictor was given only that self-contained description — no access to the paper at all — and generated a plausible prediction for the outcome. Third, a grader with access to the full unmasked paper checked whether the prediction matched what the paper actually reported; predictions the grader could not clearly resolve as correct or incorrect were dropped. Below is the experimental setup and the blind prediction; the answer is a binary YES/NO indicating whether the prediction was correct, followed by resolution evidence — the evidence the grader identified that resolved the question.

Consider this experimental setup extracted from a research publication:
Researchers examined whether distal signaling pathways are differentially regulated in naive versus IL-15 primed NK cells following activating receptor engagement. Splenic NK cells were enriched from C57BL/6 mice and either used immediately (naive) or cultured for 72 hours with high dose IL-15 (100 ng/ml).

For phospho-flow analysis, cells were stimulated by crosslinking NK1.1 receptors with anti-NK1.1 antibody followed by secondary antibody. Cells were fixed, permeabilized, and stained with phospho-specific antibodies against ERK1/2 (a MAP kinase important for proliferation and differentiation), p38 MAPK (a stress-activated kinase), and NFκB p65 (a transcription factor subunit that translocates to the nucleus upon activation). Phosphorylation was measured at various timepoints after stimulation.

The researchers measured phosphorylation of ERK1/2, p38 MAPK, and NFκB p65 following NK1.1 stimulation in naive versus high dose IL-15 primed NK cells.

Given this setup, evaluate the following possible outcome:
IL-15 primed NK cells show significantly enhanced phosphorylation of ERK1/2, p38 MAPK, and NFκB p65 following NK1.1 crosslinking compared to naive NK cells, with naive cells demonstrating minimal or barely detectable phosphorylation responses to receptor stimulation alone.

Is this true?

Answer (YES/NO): NO